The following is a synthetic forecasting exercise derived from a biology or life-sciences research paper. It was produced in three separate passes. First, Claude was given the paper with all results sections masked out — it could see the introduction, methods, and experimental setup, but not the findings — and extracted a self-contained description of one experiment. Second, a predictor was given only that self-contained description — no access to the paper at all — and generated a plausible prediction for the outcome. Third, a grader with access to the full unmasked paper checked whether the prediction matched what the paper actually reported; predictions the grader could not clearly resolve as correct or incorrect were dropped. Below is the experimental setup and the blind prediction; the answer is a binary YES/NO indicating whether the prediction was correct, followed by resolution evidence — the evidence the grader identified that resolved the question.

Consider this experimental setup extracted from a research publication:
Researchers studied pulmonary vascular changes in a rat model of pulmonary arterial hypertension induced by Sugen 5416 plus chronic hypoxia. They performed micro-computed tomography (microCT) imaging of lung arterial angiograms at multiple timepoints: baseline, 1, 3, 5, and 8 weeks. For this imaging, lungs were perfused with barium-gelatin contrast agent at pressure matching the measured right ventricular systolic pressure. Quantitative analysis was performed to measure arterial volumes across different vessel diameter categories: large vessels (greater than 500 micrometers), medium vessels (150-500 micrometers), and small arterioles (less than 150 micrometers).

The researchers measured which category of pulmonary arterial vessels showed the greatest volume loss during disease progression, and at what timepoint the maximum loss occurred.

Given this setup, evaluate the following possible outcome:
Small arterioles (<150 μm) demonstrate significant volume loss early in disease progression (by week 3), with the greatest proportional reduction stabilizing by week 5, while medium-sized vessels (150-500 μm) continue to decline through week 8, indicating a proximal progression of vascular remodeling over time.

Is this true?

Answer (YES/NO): NO